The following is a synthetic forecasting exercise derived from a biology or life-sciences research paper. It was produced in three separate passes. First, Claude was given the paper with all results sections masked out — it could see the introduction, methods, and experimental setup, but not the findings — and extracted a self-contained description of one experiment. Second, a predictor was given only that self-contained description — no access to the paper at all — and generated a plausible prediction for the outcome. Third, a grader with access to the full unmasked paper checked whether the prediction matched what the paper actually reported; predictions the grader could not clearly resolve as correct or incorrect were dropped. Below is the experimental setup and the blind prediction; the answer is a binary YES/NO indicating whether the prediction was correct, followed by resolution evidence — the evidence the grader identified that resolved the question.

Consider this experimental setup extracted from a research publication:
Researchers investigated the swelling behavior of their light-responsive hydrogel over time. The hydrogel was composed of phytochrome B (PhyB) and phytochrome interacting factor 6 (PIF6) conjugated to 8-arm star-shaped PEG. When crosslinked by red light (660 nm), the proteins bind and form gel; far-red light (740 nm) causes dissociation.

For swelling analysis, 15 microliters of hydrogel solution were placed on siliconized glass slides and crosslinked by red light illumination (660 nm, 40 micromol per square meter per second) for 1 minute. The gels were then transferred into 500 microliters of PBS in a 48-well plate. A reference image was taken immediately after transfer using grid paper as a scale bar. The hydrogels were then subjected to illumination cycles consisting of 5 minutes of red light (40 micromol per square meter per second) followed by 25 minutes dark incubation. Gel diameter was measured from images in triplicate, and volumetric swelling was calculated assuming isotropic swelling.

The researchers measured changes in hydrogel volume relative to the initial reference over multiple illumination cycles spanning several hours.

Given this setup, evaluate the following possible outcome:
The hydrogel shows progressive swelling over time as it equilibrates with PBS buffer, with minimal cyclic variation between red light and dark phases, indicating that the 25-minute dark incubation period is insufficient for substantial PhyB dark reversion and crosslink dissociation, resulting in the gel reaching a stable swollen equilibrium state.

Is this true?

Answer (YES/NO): YES